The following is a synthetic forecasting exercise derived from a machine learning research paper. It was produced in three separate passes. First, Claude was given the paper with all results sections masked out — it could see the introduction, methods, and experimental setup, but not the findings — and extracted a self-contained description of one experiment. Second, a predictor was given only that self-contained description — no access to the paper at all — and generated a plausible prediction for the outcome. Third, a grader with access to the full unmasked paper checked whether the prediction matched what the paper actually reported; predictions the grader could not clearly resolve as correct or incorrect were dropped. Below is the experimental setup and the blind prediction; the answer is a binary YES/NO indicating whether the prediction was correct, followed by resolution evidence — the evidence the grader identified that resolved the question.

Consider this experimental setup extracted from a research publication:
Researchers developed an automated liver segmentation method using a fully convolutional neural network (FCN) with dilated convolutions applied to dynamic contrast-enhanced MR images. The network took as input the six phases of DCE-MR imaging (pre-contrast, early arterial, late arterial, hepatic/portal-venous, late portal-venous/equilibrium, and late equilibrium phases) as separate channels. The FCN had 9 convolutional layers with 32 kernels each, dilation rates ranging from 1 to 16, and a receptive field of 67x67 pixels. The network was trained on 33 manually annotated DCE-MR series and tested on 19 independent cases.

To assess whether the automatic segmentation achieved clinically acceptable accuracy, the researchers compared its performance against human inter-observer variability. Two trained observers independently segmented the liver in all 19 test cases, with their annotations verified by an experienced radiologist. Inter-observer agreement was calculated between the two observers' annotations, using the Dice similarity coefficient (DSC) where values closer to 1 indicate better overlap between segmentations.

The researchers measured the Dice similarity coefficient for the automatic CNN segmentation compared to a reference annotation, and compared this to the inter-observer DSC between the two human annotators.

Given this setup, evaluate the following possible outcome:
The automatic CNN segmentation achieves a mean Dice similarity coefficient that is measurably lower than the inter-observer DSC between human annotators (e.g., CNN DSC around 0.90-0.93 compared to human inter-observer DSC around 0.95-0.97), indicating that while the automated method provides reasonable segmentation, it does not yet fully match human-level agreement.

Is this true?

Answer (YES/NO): NO